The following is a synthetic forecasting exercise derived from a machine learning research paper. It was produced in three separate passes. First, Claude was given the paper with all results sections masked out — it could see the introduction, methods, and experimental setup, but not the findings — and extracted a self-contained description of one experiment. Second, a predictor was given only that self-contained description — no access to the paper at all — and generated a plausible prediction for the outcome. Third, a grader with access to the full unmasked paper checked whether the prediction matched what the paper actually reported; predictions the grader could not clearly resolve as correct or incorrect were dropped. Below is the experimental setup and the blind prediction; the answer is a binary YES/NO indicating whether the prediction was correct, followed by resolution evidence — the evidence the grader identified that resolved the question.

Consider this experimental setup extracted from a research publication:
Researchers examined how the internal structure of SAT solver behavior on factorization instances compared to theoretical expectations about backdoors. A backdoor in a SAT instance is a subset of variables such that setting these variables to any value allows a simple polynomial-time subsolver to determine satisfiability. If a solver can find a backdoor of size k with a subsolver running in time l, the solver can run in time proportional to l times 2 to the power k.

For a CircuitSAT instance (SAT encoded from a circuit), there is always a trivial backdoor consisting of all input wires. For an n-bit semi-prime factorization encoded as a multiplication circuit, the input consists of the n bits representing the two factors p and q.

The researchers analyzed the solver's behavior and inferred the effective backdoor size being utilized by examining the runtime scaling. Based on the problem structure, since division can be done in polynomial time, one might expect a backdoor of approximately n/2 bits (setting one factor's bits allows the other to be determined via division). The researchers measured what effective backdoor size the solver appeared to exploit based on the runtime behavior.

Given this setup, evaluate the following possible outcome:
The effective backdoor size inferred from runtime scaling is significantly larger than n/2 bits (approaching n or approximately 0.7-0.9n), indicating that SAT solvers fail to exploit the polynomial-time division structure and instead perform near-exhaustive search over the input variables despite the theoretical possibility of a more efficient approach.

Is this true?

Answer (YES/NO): NO